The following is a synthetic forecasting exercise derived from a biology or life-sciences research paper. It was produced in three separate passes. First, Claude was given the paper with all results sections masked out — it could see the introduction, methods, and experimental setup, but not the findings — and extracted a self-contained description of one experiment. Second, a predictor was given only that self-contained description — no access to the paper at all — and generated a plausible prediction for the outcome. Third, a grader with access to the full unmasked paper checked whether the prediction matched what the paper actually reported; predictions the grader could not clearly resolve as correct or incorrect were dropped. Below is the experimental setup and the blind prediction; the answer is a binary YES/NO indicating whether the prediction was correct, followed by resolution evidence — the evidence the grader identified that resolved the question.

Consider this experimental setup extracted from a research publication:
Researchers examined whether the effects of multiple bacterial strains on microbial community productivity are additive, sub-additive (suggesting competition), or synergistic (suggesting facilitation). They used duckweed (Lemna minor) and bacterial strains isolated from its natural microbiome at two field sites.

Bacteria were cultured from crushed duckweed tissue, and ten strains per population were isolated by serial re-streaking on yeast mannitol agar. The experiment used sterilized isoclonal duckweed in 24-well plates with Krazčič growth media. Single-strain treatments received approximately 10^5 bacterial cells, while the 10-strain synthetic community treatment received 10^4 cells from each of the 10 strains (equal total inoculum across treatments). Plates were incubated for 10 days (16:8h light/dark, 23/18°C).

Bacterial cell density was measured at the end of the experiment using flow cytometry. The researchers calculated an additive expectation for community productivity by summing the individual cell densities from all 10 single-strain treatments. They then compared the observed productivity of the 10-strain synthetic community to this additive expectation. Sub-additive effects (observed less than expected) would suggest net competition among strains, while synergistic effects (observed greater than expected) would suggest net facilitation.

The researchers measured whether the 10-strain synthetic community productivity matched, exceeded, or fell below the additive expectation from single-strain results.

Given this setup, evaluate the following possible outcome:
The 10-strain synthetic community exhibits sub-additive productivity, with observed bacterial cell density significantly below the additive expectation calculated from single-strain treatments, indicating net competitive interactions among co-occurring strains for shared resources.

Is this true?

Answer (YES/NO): YES